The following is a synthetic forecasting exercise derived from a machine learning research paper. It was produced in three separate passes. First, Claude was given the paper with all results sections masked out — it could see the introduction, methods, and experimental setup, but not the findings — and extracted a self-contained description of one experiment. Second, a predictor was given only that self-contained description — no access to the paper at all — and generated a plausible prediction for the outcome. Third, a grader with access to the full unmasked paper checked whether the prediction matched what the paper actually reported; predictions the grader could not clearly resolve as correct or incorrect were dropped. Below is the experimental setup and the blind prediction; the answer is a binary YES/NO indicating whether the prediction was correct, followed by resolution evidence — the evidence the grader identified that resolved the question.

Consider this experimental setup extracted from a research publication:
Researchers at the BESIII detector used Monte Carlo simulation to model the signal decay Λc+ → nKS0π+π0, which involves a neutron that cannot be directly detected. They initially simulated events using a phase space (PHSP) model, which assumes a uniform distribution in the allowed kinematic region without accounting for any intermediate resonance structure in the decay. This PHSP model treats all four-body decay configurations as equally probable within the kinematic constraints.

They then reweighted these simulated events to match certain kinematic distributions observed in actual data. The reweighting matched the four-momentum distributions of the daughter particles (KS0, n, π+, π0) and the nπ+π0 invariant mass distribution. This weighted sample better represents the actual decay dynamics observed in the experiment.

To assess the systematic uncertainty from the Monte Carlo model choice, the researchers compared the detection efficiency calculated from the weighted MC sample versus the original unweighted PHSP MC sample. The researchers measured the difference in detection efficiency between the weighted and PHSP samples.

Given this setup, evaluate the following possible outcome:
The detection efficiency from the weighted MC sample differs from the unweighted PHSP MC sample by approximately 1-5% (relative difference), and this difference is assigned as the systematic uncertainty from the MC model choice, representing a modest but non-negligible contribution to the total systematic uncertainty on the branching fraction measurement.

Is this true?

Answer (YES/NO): YES